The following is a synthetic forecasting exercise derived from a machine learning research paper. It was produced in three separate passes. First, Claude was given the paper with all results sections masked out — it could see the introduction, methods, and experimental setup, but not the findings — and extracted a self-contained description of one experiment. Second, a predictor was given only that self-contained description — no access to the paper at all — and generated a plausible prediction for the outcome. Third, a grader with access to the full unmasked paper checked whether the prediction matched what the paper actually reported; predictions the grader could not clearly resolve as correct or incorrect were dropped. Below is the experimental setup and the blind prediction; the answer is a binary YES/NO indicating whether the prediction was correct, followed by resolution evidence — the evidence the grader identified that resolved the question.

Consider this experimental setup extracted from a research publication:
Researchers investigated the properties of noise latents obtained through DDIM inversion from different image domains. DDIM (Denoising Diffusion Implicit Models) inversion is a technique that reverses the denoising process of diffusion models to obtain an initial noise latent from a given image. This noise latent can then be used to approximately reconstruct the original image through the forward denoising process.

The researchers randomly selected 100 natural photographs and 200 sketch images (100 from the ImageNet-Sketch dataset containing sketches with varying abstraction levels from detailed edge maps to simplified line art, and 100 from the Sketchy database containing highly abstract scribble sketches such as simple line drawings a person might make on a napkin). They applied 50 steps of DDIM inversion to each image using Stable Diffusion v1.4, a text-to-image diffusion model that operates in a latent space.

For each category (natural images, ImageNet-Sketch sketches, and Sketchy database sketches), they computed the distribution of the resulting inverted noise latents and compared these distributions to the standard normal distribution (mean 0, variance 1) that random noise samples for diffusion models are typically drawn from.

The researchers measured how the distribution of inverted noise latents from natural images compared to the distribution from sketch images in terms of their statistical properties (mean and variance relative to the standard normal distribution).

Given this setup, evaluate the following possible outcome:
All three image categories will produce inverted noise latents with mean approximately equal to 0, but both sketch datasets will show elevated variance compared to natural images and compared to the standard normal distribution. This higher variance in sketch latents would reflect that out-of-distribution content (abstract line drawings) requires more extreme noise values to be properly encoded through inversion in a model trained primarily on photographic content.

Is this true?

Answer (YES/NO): NO